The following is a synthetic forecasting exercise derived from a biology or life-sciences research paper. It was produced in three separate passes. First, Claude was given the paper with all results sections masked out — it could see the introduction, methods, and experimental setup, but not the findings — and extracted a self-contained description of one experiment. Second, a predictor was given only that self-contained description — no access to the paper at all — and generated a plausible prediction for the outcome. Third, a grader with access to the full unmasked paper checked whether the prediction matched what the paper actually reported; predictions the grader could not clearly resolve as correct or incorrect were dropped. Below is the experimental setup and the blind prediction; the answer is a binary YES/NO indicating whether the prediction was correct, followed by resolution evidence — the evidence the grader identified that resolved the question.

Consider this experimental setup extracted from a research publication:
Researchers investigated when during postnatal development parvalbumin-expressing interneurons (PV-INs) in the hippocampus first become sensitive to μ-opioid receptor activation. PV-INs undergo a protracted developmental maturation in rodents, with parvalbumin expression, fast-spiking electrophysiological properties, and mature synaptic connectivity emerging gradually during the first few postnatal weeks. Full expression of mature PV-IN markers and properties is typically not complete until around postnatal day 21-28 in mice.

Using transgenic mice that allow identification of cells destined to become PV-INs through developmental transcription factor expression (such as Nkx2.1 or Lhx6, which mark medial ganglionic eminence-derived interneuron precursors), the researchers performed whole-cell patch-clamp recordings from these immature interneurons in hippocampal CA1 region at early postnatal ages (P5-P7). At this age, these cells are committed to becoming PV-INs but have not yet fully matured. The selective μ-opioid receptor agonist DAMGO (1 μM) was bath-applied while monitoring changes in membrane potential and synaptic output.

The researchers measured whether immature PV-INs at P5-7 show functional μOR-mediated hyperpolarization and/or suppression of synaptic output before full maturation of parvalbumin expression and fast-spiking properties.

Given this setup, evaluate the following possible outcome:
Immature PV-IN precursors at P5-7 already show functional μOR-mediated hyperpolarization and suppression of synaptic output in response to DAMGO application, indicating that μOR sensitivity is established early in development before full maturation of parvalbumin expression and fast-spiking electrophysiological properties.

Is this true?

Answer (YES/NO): YES